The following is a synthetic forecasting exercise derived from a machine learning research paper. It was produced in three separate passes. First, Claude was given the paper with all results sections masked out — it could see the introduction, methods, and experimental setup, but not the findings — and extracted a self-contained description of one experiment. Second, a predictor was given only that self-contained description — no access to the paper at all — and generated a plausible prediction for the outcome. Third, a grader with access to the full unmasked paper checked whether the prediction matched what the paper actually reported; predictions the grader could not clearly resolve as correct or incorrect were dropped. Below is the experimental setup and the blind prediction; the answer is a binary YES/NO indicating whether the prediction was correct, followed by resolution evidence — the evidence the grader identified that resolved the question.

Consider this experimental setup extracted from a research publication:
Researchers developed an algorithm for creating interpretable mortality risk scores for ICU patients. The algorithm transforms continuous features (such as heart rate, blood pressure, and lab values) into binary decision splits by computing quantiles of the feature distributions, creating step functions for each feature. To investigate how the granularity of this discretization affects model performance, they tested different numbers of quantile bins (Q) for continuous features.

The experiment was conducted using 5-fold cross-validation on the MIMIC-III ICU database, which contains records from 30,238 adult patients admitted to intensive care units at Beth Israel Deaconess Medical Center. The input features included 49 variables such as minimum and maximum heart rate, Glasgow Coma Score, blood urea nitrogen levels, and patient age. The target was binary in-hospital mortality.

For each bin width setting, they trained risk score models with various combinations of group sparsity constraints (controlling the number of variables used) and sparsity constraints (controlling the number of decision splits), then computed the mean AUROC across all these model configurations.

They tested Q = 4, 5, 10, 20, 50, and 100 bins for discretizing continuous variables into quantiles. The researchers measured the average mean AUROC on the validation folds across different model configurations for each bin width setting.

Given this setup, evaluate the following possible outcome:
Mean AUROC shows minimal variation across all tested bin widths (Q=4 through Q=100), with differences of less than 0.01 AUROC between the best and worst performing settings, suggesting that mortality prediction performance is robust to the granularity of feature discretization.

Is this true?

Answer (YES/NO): NO